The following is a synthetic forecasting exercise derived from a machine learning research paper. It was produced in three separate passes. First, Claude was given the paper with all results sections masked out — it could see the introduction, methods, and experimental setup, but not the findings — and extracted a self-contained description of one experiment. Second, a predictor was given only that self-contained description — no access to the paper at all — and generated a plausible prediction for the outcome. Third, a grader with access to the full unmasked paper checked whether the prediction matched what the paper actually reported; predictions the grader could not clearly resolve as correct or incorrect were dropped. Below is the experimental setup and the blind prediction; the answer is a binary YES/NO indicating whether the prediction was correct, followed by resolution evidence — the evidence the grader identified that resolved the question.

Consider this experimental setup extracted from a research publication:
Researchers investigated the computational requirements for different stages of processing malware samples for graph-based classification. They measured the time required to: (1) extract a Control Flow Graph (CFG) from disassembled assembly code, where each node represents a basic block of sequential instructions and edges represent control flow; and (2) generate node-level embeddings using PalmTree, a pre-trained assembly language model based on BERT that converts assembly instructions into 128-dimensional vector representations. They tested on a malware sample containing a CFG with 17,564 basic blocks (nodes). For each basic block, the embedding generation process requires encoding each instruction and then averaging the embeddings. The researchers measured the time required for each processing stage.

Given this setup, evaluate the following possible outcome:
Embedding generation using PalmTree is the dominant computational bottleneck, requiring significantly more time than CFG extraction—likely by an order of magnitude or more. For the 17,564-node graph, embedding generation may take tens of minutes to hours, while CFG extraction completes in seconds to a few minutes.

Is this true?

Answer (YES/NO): NO